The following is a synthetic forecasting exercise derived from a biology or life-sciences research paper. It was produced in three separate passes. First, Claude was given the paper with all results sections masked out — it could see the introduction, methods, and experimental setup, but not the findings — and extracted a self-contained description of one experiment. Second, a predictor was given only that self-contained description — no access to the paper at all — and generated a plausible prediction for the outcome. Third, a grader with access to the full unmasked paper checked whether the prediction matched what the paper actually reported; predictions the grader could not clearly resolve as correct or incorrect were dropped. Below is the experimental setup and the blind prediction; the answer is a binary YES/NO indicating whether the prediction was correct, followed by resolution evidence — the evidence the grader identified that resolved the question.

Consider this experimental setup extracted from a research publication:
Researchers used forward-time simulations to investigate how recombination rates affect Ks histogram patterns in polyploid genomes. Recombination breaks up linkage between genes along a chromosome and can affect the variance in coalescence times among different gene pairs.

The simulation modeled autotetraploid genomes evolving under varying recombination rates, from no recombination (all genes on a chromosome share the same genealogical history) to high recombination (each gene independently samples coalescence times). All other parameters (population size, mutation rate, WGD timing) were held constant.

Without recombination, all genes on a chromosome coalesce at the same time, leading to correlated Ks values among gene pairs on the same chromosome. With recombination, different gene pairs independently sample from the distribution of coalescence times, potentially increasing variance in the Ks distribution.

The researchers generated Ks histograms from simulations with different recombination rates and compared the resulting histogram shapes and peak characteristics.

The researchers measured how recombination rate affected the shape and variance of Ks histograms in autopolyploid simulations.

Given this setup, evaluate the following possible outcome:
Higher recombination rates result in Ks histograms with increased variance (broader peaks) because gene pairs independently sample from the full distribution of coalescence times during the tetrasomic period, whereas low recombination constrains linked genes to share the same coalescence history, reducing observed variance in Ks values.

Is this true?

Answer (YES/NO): NO